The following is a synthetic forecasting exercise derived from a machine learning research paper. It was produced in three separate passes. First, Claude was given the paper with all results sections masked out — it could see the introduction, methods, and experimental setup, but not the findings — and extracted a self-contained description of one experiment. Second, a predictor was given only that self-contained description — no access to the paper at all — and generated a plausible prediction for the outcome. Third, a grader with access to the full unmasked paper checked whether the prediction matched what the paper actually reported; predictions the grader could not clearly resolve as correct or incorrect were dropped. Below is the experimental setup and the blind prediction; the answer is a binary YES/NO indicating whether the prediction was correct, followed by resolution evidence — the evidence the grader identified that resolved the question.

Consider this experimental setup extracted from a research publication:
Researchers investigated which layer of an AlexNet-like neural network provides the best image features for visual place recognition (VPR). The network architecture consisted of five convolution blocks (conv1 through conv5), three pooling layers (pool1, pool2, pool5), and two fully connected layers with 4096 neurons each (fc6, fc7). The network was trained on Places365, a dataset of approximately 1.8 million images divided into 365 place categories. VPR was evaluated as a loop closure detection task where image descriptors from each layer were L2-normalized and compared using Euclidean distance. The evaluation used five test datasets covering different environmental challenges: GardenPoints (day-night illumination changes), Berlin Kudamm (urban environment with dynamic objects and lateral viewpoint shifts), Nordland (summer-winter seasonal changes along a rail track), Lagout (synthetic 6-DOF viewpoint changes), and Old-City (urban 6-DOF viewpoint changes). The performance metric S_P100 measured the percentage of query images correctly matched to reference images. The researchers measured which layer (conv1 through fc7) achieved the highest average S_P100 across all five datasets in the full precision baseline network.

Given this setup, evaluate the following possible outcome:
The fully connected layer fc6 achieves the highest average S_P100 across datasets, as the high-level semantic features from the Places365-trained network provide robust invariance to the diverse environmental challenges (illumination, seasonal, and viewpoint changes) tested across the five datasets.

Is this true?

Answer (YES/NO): NO